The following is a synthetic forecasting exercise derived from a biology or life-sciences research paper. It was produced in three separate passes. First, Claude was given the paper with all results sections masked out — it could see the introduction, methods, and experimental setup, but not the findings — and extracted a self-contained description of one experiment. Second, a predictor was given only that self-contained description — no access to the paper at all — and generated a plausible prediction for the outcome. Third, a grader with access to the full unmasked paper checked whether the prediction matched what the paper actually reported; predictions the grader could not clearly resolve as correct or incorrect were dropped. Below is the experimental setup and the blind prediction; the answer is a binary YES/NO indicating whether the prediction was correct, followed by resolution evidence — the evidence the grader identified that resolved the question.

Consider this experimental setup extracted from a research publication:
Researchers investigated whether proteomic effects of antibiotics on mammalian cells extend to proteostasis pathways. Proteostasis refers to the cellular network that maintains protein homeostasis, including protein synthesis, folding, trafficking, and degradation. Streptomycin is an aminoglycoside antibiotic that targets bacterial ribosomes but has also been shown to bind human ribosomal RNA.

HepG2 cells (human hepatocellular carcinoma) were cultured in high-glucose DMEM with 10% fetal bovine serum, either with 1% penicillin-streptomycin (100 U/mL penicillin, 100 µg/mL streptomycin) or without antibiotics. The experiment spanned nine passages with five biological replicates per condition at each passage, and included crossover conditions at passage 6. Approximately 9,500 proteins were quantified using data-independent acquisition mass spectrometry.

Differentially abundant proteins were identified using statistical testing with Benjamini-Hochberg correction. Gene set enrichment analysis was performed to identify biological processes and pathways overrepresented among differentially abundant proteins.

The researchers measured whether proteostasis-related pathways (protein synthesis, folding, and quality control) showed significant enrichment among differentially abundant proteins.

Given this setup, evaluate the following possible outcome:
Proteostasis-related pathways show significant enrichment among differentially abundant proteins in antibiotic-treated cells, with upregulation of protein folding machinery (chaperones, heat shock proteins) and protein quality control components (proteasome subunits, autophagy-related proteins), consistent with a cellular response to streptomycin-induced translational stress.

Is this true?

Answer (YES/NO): NO